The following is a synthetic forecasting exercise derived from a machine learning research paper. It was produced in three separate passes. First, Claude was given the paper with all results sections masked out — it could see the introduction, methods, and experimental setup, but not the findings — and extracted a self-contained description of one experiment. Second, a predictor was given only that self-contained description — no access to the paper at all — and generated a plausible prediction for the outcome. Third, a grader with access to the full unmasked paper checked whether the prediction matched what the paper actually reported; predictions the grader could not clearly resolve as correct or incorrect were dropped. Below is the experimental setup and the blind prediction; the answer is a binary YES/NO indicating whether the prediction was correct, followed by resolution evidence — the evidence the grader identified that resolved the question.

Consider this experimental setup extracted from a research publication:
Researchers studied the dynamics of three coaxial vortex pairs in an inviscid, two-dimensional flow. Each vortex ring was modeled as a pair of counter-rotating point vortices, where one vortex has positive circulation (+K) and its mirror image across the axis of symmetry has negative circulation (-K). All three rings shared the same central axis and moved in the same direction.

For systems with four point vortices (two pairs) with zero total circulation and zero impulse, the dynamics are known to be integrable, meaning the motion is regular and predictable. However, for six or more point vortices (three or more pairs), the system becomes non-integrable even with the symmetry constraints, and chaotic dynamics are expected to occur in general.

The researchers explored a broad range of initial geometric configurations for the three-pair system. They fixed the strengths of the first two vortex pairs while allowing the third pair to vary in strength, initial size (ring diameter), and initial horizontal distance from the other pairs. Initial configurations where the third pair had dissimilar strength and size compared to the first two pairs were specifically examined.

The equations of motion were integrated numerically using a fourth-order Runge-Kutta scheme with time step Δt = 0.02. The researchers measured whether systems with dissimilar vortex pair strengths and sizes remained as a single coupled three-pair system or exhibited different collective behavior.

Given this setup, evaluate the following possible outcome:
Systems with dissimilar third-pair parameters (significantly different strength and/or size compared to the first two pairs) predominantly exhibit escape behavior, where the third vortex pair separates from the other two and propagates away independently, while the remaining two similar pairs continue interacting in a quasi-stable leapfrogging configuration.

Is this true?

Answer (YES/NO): NO